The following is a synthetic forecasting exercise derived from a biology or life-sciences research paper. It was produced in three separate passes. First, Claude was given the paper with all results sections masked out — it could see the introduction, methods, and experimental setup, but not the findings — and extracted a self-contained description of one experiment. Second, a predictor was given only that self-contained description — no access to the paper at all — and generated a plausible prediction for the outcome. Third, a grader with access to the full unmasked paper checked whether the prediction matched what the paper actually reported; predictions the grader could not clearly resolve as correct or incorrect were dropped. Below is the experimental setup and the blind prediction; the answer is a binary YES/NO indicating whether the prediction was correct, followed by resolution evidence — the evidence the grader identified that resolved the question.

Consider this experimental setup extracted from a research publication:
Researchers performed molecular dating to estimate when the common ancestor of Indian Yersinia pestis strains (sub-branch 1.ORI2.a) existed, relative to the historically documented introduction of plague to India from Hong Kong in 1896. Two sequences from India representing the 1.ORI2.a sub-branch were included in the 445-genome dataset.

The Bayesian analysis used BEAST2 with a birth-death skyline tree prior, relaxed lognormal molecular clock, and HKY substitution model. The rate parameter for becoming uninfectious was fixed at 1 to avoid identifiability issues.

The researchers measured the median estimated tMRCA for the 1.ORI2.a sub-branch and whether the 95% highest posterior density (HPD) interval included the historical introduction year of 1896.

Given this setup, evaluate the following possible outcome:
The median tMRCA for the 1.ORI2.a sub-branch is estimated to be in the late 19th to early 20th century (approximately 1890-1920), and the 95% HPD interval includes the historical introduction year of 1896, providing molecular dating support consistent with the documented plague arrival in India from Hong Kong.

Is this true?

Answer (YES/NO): YES